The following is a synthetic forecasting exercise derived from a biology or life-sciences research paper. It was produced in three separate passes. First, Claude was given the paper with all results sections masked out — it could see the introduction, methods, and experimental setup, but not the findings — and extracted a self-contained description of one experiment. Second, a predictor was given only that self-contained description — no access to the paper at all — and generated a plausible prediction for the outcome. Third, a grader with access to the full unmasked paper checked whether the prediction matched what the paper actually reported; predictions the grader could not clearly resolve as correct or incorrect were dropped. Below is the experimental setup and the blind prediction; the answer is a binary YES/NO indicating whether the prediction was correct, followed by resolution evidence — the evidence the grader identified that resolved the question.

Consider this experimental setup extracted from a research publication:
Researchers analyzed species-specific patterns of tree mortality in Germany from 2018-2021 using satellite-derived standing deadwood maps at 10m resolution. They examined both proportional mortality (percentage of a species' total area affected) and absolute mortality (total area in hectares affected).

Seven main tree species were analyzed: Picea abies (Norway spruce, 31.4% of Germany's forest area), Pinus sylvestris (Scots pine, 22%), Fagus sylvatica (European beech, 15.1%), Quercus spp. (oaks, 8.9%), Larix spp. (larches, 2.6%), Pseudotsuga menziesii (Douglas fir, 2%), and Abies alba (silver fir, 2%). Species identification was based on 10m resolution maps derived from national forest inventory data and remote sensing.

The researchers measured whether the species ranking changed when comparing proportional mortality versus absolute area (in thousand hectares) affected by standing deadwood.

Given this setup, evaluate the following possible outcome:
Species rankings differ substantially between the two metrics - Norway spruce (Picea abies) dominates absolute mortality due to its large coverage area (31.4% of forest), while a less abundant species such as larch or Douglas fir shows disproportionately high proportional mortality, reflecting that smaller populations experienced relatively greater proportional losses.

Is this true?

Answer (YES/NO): NO